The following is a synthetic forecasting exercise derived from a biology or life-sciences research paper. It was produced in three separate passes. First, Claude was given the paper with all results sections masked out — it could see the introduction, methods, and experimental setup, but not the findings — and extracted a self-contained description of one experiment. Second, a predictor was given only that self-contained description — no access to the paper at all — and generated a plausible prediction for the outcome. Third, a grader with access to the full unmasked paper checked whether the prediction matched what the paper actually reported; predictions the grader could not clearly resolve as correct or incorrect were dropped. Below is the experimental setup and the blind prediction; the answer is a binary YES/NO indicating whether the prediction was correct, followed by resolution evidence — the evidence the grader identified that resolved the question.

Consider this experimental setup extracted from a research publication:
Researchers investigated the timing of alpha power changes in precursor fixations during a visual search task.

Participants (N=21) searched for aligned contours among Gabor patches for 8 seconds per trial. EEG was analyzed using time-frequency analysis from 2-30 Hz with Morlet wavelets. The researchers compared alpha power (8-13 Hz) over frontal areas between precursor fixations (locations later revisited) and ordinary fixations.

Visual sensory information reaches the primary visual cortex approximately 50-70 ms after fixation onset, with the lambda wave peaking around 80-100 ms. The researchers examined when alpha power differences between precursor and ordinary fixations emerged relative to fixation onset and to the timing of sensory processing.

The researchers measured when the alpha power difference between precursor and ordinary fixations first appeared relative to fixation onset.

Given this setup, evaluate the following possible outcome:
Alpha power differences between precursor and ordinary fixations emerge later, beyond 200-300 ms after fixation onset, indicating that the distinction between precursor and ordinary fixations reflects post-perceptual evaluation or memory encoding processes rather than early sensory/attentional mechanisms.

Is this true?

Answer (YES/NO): NO